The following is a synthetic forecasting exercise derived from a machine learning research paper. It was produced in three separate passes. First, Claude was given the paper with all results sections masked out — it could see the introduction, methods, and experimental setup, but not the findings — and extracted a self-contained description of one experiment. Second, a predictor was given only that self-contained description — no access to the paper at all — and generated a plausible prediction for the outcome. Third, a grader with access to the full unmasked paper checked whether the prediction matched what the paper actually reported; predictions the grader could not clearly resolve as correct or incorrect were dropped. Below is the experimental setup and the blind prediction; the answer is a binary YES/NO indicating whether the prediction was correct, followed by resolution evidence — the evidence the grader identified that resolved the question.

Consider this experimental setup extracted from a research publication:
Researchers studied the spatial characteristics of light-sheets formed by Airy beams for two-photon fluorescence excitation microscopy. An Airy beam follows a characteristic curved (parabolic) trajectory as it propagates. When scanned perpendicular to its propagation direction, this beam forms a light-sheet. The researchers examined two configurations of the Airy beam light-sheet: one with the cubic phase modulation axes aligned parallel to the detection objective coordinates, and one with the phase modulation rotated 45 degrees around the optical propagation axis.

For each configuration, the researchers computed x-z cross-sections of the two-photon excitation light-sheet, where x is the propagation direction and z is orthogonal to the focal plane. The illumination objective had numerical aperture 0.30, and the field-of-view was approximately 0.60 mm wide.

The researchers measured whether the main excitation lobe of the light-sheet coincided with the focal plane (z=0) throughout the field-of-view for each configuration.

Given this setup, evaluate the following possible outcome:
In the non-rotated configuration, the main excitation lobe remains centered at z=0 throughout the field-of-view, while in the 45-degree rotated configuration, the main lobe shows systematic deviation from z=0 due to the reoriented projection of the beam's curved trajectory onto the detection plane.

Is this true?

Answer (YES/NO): NO